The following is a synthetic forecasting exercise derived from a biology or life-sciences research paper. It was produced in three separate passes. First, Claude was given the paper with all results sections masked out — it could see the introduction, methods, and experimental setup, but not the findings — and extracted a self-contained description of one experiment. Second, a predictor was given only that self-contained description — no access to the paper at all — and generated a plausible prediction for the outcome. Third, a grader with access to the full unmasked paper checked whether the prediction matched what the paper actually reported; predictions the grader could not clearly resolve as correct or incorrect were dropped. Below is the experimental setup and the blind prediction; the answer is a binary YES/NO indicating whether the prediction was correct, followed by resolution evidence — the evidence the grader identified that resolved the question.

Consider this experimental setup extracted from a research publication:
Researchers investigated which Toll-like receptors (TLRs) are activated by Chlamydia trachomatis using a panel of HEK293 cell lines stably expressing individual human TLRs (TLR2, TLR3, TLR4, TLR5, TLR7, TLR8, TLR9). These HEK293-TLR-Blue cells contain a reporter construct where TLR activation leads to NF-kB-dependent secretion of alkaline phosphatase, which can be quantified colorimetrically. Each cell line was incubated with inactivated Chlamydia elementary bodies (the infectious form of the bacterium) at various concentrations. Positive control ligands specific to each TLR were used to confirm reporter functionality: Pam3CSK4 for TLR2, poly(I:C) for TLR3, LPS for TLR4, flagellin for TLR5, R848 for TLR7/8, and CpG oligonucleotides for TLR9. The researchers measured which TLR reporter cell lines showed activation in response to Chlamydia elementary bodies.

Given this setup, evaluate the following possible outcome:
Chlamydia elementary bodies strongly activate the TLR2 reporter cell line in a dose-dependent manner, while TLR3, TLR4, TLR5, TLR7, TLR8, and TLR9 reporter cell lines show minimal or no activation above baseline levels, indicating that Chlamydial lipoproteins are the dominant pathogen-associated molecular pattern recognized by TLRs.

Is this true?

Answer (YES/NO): NO